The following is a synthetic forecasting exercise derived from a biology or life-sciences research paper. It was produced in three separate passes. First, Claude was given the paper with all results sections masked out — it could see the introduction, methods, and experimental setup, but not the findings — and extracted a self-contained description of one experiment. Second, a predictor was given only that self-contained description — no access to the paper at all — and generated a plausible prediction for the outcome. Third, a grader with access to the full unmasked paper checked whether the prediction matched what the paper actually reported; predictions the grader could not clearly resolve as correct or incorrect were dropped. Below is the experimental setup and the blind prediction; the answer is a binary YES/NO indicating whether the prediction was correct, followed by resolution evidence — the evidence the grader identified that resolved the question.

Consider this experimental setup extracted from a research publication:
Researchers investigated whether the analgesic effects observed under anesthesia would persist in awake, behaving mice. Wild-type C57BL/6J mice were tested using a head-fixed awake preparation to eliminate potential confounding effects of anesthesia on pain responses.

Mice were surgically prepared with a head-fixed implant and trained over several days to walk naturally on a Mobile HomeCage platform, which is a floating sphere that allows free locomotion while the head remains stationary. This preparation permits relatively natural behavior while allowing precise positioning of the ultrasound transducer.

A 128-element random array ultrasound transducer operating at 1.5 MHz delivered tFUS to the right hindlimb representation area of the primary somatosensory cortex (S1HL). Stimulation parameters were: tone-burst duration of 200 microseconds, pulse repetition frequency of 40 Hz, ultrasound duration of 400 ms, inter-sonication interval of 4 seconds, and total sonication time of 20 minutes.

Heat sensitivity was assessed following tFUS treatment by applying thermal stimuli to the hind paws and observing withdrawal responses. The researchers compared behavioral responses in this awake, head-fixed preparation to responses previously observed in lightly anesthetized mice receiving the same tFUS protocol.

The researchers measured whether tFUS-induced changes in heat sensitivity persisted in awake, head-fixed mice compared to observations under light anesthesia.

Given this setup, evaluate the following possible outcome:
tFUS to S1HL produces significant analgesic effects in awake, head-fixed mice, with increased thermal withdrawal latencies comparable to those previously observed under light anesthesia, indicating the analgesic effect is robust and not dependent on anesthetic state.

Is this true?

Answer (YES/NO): YES